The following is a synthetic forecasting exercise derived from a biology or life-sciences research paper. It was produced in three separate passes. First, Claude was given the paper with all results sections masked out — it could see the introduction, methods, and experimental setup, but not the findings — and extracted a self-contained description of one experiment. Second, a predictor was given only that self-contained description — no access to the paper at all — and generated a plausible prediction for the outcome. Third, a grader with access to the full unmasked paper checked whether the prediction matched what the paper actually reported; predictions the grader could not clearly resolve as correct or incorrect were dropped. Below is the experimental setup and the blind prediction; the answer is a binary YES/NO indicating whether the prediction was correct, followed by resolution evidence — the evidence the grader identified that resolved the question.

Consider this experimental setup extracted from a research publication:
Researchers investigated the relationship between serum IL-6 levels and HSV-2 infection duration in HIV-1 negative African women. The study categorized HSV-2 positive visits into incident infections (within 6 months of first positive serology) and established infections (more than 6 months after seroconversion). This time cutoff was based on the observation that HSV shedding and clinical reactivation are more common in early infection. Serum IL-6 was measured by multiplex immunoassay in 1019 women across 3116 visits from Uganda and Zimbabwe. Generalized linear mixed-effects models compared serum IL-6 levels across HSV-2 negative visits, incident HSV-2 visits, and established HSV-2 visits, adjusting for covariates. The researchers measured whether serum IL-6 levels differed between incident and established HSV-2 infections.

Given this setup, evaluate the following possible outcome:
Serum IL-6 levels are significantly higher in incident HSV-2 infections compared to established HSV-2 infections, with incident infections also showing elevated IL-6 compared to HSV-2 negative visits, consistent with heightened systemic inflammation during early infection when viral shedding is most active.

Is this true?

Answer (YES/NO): NO